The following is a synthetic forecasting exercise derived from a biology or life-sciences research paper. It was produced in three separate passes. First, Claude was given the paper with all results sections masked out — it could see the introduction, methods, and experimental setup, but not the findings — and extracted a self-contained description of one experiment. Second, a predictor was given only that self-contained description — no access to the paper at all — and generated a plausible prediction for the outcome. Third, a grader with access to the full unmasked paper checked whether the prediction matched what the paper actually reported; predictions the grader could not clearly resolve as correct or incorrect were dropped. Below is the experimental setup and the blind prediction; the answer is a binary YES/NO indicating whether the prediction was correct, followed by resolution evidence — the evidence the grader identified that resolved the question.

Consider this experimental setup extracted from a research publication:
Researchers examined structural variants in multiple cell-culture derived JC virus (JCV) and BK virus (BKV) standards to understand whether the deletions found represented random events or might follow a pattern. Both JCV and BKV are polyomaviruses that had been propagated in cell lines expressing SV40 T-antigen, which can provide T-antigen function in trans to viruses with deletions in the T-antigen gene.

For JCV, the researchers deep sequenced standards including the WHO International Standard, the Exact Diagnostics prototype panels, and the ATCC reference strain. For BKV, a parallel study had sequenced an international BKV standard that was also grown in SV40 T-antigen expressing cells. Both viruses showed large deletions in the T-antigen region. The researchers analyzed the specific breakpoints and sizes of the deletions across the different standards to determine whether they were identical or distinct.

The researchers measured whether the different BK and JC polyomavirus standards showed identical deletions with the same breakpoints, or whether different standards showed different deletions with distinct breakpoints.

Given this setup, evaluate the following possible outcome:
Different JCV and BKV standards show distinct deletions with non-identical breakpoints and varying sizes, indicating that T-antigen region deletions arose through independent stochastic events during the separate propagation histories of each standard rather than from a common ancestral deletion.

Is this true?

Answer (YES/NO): YES